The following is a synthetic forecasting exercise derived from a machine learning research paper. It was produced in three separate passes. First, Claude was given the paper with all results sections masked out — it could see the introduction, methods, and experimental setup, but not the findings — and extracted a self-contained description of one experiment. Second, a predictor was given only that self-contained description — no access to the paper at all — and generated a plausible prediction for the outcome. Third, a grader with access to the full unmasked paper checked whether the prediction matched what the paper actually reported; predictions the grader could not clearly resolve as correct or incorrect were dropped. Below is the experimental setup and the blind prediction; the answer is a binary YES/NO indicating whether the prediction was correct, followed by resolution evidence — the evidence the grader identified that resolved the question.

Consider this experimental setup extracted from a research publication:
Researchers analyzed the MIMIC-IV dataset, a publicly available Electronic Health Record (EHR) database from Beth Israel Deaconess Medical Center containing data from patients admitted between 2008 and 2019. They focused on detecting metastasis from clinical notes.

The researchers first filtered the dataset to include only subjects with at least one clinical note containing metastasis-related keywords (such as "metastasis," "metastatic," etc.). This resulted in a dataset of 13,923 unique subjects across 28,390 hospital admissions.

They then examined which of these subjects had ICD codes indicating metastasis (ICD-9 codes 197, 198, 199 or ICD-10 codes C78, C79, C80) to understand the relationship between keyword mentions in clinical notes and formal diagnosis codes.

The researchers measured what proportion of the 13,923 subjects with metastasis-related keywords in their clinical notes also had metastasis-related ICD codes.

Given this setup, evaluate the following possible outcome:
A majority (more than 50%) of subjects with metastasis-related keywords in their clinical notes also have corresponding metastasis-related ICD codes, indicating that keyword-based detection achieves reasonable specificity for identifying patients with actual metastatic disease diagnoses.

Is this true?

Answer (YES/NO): YES